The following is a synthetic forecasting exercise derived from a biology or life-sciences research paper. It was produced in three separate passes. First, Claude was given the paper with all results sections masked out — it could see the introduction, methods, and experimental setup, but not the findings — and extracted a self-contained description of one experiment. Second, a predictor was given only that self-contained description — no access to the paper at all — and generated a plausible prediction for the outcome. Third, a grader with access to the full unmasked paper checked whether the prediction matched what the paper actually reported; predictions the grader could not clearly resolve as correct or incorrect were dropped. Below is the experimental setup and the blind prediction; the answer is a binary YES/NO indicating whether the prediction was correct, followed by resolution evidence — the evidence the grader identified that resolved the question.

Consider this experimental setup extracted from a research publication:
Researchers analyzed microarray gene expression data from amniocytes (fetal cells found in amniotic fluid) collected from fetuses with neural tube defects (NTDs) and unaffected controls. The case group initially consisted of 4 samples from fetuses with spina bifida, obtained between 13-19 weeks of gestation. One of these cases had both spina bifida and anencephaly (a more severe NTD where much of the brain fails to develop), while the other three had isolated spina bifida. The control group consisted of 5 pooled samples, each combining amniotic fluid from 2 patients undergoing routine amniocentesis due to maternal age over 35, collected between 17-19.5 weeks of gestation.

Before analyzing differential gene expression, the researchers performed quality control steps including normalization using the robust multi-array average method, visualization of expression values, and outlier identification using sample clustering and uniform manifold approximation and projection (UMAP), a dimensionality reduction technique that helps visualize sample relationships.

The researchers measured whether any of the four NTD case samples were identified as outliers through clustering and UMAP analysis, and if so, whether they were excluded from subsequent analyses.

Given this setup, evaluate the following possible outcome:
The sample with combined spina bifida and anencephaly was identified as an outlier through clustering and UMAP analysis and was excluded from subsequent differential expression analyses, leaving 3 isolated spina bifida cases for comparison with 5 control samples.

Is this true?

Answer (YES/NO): NO